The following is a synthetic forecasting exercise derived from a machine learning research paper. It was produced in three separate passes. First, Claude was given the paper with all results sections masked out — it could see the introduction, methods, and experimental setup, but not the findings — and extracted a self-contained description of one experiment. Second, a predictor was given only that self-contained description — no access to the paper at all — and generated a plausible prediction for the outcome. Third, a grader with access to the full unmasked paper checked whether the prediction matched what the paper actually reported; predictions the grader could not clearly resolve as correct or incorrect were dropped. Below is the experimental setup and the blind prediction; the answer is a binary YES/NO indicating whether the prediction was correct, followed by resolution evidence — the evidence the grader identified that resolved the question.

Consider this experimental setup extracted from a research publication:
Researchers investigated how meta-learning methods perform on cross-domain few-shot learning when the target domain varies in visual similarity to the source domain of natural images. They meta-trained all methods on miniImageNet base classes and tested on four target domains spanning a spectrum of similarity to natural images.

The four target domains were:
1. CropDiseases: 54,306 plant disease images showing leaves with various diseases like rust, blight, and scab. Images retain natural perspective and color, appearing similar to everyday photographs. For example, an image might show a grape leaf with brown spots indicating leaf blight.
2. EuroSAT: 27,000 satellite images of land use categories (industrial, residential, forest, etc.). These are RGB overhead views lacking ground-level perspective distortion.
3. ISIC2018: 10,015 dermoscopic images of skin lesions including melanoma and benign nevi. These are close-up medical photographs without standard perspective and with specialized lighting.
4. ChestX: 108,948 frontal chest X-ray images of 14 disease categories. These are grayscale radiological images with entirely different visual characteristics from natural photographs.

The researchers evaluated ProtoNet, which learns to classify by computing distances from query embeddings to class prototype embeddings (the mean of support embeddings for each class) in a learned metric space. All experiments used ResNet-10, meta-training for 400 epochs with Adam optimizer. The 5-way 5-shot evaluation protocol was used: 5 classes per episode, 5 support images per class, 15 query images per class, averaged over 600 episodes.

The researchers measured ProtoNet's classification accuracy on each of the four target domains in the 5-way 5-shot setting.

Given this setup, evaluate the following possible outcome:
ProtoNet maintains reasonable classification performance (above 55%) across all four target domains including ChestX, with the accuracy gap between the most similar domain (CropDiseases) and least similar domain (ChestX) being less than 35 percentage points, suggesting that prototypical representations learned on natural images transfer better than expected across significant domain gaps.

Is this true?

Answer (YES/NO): NO